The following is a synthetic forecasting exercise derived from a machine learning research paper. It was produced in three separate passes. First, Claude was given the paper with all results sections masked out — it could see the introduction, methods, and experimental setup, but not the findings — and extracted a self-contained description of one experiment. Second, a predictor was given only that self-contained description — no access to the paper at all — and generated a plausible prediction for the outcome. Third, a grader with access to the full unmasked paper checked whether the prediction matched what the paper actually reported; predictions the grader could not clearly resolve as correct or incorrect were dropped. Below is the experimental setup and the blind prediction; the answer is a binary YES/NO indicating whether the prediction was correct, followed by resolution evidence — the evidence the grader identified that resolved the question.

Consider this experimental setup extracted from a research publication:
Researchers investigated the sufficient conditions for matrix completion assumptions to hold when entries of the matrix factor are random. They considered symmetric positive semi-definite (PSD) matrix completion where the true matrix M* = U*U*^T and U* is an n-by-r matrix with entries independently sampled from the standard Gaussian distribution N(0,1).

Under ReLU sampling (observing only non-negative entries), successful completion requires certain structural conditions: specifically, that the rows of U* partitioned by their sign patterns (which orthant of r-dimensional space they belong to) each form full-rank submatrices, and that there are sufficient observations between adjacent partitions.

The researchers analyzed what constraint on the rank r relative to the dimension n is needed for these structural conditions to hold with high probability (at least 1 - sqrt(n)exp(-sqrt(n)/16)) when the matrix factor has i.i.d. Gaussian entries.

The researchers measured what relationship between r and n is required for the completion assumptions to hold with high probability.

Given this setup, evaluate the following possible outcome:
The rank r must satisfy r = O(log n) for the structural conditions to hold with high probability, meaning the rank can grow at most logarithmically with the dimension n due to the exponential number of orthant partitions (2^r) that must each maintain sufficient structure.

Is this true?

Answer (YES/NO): YES